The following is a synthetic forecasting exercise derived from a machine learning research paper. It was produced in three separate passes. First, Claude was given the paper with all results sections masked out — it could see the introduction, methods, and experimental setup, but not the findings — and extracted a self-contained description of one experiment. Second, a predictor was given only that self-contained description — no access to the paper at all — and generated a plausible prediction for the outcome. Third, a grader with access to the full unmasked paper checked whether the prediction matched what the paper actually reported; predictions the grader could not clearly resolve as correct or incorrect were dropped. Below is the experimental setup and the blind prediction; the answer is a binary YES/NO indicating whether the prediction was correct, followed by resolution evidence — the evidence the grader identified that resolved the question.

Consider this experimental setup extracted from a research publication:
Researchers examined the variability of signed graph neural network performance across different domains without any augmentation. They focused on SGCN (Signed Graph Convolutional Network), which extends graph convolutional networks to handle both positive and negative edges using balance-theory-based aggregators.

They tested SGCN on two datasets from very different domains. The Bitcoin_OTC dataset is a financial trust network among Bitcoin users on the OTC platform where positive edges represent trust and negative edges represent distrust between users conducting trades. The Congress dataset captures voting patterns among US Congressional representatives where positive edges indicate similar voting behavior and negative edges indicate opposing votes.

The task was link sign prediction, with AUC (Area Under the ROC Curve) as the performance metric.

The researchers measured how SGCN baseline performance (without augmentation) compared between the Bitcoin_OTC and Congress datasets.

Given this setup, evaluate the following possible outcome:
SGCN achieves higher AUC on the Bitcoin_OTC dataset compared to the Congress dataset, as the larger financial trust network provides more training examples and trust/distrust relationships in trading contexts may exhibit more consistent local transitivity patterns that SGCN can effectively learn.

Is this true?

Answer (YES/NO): YES